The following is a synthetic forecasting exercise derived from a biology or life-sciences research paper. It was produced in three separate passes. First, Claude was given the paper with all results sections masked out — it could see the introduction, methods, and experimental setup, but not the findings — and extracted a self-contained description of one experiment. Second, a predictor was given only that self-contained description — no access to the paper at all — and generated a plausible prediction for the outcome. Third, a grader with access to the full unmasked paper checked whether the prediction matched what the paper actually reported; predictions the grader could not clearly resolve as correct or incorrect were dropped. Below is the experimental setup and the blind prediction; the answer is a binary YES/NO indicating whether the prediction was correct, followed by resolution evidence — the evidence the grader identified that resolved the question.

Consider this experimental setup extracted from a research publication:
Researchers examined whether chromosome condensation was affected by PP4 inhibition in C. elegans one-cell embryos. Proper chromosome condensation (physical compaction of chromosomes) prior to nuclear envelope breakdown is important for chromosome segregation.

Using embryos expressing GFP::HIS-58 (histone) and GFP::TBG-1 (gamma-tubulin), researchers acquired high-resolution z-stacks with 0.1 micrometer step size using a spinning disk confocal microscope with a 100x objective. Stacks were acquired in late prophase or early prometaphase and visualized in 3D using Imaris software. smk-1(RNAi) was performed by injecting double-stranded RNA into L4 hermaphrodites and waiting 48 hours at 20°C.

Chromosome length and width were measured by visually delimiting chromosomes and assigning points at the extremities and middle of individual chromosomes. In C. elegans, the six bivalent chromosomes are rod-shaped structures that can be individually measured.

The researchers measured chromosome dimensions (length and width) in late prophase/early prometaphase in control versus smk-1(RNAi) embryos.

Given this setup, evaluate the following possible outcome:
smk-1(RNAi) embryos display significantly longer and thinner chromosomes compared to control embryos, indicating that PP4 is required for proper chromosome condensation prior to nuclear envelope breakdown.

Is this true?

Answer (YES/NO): NO